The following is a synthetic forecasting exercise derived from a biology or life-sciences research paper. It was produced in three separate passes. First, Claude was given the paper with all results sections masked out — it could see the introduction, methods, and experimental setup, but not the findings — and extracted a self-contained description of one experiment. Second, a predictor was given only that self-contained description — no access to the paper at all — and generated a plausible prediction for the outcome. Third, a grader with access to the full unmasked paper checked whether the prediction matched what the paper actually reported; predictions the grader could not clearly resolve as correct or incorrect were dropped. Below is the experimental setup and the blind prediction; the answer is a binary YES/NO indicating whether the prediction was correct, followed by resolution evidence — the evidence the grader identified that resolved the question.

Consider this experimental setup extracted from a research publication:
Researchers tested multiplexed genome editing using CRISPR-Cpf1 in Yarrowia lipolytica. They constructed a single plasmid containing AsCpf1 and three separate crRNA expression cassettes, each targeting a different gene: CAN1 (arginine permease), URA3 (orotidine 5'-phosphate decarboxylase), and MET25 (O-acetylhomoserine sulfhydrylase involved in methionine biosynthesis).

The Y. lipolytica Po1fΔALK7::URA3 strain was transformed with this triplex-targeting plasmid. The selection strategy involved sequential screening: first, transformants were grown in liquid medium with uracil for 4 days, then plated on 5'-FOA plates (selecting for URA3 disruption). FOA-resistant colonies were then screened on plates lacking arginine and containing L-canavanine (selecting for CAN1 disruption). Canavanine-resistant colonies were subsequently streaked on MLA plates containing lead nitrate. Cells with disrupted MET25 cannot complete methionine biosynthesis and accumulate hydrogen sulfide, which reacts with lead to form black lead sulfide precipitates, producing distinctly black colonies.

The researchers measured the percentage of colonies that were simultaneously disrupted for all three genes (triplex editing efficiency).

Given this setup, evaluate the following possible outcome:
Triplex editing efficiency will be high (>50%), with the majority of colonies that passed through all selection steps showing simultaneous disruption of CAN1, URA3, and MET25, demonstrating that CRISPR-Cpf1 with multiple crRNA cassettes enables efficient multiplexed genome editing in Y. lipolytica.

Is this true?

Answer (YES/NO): NO